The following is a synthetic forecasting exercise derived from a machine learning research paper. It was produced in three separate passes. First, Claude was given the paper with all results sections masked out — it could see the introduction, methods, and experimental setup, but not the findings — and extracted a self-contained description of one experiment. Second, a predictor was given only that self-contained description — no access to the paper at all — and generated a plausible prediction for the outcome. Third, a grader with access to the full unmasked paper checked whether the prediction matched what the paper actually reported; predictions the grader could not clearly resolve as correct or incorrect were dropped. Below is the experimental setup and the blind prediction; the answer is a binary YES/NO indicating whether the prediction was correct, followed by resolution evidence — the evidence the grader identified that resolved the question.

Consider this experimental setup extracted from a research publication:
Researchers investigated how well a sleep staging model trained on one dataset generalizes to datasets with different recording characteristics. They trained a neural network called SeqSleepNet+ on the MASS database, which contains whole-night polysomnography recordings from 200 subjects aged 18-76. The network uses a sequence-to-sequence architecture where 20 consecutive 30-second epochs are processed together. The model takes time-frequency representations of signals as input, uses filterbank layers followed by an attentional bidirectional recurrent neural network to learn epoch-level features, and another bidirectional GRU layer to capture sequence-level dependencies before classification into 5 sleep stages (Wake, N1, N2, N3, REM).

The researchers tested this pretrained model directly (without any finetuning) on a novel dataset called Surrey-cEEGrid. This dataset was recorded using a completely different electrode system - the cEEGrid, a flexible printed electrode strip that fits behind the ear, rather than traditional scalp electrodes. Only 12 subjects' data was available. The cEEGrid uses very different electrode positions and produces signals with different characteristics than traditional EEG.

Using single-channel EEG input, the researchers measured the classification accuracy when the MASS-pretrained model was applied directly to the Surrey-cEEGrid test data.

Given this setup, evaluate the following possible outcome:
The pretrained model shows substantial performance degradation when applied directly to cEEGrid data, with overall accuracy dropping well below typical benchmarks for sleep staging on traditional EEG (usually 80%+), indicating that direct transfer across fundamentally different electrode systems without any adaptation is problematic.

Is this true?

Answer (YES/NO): YES